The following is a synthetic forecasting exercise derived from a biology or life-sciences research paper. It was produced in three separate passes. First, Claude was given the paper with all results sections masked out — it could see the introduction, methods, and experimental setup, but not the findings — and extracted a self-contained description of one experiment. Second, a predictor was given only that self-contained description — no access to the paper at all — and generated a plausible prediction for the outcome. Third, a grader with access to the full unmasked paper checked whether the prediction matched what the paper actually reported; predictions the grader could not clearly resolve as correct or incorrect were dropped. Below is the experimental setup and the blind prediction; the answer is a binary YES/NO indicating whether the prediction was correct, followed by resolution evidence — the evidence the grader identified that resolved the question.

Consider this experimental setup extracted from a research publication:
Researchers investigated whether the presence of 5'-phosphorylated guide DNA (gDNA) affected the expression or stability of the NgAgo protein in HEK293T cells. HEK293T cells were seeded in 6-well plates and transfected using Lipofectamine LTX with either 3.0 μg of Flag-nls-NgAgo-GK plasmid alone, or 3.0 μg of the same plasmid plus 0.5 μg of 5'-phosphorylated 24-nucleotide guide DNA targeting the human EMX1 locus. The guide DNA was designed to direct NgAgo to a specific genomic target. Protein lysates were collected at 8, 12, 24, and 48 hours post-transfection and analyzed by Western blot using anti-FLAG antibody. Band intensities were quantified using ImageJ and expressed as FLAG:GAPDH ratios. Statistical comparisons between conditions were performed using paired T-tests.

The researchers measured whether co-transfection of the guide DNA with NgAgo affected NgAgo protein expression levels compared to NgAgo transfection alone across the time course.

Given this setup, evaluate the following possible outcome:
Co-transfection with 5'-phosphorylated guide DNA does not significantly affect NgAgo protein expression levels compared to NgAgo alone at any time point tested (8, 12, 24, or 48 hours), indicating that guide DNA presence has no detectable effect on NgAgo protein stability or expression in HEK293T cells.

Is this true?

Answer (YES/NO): YES